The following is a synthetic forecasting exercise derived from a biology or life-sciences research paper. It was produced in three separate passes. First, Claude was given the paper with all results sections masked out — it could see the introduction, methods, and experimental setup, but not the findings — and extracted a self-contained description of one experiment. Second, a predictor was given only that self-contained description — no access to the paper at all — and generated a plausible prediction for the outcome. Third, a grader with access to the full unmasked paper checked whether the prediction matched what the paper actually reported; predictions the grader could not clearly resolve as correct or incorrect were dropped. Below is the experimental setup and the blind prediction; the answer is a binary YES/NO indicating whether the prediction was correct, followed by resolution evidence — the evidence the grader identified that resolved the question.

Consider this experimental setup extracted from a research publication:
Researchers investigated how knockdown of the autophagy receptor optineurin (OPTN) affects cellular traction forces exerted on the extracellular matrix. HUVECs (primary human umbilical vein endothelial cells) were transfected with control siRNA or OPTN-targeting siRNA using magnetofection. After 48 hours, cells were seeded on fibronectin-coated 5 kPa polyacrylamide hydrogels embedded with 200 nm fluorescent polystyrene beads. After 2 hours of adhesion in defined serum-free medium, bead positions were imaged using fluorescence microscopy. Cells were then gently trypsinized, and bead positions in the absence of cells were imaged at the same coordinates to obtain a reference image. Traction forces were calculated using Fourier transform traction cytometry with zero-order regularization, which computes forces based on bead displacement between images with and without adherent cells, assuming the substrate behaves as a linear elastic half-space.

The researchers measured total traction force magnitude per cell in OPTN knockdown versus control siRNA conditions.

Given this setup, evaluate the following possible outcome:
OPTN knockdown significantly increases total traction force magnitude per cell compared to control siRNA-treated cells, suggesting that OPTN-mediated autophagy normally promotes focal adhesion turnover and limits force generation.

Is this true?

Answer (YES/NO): NO